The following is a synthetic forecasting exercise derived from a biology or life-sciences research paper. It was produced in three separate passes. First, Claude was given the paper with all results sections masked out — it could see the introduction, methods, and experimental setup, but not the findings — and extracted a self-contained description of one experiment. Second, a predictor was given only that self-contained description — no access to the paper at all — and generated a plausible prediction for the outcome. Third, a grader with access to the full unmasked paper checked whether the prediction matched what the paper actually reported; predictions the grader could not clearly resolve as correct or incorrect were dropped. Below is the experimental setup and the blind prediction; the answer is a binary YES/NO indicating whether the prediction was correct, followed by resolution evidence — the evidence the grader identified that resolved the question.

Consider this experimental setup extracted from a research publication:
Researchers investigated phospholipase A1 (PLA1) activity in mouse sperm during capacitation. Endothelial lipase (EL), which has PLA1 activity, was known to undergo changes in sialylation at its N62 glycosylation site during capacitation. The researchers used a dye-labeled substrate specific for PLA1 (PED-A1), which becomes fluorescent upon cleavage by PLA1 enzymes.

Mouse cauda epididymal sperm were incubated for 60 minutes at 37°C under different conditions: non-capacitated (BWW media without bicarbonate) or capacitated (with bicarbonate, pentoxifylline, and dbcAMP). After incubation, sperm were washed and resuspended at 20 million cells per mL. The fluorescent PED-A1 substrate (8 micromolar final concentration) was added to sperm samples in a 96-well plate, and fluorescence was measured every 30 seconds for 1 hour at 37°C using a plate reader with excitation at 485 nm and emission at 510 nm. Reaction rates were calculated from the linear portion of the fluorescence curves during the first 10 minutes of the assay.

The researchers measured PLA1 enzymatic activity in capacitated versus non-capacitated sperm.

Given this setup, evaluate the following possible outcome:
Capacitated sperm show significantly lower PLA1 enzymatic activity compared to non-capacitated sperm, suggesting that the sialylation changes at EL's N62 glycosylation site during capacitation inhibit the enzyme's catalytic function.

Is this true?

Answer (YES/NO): NO